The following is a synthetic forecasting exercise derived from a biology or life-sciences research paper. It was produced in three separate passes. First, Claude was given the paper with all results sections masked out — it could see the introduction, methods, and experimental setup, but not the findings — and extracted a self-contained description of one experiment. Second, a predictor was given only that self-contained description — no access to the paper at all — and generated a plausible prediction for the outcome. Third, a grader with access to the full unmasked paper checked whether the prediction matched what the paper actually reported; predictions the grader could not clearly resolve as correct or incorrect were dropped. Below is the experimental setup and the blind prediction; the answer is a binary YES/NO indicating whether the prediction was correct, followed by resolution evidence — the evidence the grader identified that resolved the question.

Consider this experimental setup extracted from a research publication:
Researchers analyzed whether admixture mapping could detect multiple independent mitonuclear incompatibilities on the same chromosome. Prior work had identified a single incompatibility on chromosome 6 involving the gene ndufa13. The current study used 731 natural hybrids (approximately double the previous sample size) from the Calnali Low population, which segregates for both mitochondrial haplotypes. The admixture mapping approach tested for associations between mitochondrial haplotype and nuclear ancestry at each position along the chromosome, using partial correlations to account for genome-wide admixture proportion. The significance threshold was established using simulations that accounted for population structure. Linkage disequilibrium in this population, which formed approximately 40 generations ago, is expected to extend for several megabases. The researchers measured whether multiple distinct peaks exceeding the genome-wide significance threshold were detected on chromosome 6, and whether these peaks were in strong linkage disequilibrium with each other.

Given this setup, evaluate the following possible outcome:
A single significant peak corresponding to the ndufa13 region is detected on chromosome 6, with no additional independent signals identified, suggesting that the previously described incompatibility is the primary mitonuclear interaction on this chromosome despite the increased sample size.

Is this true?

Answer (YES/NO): NO